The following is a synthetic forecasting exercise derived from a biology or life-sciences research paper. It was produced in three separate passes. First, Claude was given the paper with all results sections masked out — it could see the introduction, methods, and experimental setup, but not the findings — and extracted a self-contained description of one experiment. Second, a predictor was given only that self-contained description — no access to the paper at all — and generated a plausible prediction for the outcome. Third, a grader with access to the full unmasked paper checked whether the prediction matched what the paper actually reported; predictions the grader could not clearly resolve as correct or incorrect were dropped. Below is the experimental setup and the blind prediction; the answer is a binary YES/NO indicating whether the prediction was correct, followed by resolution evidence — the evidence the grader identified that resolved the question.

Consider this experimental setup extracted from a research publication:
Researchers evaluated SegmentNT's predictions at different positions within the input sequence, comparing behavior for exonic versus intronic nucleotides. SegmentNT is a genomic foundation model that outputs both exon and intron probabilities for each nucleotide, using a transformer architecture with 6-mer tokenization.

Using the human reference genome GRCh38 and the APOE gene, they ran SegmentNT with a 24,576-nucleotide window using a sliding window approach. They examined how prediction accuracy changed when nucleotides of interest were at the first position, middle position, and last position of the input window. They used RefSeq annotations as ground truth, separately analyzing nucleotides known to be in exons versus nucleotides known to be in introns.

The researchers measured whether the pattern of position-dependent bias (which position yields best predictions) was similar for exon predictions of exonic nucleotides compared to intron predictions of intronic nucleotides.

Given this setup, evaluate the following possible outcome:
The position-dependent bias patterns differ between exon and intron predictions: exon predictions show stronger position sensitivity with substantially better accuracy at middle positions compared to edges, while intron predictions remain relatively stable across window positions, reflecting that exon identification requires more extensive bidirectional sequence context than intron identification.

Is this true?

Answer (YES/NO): NO